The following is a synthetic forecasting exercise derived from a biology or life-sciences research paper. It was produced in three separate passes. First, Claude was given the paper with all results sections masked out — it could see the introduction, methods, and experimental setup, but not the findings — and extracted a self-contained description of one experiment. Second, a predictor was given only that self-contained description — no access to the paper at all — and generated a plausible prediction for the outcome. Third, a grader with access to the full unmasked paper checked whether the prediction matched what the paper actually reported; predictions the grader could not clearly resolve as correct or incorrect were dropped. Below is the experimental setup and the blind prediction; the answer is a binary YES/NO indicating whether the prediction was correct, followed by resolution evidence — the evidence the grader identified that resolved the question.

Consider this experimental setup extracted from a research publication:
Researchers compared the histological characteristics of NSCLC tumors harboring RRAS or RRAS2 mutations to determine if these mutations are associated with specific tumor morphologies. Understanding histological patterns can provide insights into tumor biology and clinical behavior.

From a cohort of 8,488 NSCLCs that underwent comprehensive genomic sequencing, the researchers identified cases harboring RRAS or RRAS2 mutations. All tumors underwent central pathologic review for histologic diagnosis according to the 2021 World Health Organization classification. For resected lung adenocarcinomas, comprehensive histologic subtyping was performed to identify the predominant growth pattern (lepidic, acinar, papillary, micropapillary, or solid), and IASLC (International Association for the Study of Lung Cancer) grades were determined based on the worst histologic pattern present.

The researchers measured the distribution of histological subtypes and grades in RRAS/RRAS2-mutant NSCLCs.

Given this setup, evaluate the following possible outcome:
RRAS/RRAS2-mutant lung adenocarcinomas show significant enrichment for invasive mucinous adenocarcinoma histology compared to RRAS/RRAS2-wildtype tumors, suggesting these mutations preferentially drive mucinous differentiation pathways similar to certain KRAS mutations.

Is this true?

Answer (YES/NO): NO